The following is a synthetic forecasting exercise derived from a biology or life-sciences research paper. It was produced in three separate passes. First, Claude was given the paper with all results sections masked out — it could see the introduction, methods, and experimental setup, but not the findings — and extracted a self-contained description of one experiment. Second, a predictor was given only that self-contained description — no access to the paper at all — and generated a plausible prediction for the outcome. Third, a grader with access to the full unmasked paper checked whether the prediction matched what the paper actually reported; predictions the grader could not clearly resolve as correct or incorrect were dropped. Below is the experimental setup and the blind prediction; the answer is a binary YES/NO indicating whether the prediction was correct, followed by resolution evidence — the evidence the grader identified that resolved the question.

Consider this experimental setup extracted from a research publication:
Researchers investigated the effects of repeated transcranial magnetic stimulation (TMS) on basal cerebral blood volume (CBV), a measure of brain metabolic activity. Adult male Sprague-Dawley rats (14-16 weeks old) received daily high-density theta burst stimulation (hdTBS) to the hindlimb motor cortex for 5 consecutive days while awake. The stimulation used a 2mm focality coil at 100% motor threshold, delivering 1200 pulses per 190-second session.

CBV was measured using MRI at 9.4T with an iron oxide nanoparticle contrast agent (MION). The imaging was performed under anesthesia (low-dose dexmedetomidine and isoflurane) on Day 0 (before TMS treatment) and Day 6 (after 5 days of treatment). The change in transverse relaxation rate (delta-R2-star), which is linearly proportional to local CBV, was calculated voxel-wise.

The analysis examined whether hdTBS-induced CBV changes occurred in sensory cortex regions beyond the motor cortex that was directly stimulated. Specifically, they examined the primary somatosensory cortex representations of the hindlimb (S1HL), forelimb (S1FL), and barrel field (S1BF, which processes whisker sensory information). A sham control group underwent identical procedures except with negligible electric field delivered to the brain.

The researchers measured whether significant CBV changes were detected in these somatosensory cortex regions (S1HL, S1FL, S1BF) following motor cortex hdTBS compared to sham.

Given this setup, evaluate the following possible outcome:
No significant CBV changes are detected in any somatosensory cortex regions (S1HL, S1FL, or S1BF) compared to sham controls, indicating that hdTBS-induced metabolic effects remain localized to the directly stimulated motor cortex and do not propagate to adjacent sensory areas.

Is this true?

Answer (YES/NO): NO